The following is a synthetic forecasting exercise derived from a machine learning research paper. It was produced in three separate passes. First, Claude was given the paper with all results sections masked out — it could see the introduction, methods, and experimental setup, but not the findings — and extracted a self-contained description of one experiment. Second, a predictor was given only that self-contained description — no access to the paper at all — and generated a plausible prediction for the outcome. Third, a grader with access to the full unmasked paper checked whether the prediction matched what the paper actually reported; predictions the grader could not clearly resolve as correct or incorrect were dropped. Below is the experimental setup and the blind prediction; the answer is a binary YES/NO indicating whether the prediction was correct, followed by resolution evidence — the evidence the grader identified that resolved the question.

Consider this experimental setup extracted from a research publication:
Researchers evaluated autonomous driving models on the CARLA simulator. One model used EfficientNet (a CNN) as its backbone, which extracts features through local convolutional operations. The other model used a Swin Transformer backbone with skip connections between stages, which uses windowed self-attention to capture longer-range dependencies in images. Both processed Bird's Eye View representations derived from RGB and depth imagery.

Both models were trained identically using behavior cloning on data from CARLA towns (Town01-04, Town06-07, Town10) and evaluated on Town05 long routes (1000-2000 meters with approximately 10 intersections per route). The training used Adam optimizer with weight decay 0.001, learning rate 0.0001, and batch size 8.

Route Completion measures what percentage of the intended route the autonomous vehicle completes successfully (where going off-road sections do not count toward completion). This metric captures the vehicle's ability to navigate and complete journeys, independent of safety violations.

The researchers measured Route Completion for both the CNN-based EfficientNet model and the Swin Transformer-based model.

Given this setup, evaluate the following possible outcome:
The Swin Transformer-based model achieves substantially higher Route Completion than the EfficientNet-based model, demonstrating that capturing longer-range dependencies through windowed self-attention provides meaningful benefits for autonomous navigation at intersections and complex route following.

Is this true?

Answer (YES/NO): NO